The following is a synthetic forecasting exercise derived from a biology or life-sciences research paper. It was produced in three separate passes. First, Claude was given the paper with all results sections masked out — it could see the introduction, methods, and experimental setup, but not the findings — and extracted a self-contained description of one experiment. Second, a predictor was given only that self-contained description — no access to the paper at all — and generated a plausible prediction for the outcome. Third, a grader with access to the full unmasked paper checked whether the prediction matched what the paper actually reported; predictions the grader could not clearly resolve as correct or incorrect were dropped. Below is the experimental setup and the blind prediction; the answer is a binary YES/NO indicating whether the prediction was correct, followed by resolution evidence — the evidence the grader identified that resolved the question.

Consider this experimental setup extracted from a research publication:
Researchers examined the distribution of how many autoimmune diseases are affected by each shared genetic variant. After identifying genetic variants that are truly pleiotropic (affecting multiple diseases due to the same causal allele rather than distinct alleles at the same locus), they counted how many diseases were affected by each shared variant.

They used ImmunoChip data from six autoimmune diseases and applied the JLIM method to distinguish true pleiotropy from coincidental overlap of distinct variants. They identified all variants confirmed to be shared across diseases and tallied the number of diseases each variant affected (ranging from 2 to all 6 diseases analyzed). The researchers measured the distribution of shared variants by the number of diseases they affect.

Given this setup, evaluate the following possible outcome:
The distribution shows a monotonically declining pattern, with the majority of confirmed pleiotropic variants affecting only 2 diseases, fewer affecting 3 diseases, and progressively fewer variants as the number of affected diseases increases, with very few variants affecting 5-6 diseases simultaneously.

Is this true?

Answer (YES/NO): YES